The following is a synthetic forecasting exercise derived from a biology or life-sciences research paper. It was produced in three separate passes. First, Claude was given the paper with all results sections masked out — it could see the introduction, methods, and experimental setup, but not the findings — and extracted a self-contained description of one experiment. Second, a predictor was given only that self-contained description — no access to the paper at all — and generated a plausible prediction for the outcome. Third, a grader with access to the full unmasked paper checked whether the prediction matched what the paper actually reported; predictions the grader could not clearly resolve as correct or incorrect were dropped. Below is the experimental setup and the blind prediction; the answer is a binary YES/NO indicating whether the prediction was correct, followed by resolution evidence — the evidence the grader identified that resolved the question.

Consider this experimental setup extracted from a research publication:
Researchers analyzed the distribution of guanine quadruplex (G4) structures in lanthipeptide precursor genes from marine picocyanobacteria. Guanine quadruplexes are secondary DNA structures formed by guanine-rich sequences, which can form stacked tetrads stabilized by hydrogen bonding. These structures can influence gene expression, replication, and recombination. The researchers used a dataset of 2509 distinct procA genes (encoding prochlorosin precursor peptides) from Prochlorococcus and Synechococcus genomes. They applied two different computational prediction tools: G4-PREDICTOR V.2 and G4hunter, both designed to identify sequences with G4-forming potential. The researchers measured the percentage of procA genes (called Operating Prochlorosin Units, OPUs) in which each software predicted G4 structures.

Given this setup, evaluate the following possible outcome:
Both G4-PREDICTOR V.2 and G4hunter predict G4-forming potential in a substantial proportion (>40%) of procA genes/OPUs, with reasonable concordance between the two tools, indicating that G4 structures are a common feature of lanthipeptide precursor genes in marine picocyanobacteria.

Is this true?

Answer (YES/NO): NO